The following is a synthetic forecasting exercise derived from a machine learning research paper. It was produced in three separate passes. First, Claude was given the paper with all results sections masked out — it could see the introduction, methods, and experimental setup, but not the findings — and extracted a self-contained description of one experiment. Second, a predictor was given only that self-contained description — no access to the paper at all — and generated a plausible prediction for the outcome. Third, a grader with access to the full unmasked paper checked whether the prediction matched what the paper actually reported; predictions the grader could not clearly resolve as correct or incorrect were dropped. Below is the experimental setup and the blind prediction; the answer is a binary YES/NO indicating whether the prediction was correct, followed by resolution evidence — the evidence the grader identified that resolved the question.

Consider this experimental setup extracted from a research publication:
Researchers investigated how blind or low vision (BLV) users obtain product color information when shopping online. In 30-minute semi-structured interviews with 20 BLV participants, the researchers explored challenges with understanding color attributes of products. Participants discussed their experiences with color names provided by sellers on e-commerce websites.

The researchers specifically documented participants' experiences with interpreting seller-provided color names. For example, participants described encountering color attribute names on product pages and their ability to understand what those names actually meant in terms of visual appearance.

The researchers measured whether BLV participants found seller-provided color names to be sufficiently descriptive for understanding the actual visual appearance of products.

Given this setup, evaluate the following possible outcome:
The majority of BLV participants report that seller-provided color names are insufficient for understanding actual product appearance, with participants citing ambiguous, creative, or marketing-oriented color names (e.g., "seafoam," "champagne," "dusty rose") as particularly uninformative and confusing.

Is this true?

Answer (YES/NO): NO